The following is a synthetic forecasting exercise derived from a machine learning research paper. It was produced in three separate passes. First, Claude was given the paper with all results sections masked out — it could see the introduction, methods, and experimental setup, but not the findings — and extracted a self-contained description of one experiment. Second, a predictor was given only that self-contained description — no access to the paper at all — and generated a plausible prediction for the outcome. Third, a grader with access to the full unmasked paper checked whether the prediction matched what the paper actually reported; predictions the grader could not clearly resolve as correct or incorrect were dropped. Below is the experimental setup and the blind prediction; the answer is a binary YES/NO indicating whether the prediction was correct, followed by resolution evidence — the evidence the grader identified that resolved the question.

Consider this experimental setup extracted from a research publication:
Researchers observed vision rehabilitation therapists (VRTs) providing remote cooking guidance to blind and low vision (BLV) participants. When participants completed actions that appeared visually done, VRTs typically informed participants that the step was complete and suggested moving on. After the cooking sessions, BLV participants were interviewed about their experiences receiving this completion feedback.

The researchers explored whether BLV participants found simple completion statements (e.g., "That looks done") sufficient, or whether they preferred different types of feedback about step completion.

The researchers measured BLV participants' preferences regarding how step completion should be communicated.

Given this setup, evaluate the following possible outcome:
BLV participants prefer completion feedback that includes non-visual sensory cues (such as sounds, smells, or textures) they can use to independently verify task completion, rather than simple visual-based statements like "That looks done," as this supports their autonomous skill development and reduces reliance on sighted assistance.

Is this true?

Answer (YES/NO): NO